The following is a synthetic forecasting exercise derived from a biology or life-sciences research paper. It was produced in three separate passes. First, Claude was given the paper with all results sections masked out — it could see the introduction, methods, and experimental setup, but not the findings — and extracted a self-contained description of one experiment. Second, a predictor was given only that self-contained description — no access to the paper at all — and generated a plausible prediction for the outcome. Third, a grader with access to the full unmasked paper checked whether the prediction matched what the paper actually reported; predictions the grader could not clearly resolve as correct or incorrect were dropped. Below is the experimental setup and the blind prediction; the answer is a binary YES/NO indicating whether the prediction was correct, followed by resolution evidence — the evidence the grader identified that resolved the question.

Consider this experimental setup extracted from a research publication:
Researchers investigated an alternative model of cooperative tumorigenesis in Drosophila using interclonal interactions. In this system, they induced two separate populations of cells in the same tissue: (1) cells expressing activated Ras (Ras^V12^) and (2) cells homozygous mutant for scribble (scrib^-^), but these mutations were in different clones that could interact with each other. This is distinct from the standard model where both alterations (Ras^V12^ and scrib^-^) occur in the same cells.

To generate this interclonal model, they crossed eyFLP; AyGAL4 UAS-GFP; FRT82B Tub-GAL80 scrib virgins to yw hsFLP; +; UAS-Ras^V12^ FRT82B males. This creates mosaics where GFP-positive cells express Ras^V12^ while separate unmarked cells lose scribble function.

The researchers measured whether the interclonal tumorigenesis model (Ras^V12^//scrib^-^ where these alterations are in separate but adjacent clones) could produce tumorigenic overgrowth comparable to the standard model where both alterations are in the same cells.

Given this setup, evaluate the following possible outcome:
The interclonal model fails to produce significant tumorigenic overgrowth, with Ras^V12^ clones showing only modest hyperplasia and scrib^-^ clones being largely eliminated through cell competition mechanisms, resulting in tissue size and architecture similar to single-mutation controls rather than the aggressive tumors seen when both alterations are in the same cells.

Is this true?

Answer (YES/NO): NO